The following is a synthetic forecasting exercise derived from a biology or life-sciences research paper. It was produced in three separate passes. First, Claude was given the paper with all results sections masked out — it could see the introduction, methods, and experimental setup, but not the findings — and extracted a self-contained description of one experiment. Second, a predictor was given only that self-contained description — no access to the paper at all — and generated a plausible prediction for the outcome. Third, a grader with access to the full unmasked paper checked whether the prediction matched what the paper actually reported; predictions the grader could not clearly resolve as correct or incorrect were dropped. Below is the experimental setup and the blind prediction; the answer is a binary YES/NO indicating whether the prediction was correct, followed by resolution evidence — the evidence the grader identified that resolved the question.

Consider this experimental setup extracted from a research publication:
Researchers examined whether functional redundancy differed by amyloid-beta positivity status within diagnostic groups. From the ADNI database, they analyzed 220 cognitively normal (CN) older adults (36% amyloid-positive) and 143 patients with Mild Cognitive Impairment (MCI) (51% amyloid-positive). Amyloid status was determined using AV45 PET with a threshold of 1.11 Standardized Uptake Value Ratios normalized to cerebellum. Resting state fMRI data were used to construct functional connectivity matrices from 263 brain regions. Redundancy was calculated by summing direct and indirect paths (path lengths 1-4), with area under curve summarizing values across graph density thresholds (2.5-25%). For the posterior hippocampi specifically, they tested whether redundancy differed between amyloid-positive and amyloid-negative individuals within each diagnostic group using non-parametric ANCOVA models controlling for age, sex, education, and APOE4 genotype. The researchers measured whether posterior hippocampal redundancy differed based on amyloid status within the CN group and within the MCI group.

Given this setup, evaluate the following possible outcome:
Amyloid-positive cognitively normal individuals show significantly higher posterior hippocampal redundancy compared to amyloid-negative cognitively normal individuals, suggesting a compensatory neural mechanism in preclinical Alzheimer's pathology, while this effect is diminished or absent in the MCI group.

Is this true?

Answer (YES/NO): NO